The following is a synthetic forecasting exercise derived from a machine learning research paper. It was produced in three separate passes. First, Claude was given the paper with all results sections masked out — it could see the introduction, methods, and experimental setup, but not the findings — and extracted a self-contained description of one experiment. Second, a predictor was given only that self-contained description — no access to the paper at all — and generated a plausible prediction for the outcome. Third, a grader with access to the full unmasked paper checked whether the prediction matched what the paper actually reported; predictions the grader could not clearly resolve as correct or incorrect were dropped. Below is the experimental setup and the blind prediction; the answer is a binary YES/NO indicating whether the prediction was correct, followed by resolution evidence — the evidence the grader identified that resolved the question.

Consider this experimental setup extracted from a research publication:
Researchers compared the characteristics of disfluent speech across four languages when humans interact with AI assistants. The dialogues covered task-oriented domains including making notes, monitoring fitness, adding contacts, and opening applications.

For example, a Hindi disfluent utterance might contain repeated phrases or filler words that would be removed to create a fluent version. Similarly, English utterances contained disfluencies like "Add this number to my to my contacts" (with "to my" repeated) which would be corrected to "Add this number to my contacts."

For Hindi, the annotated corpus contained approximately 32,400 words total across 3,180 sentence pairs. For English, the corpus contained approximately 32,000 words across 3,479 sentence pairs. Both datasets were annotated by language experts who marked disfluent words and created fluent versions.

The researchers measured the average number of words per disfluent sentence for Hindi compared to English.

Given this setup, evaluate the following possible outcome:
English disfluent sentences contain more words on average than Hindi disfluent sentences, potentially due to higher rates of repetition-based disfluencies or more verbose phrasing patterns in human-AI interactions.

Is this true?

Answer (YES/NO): NO